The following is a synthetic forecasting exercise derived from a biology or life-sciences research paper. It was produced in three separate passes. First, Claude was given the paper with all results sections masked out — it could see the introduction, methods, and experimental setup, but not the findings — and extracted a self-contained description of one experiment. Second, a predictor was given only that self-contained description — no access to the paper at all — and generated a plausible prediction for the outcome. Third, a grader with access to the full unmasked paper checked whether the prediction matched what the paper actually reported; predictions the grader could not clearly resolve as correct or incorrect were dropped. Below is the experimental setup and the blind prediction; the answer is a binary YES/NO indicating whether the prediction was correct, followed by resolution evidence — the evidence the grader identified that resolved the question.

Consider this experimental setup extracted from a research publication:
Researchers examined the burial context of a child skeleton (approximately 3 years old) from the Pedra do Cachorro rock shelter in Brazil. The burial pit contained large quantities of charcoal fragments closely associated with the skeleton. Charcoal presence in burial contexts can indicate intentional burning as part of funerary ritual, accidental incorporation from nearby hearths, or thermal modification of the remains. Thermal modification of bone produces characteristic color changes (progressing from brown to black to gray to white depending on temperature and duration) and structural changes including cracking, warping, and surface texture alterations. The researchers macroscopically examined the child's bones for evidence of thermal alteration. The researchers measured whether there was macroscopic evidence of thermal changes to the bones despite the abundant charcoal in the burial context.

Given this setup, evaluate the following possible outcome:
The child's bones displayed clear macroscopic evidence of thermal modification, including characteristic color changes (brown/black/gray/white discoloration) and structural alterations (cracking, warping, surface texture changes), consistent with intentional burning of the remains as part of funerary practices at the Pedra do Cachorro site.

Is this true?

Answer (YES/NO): NO